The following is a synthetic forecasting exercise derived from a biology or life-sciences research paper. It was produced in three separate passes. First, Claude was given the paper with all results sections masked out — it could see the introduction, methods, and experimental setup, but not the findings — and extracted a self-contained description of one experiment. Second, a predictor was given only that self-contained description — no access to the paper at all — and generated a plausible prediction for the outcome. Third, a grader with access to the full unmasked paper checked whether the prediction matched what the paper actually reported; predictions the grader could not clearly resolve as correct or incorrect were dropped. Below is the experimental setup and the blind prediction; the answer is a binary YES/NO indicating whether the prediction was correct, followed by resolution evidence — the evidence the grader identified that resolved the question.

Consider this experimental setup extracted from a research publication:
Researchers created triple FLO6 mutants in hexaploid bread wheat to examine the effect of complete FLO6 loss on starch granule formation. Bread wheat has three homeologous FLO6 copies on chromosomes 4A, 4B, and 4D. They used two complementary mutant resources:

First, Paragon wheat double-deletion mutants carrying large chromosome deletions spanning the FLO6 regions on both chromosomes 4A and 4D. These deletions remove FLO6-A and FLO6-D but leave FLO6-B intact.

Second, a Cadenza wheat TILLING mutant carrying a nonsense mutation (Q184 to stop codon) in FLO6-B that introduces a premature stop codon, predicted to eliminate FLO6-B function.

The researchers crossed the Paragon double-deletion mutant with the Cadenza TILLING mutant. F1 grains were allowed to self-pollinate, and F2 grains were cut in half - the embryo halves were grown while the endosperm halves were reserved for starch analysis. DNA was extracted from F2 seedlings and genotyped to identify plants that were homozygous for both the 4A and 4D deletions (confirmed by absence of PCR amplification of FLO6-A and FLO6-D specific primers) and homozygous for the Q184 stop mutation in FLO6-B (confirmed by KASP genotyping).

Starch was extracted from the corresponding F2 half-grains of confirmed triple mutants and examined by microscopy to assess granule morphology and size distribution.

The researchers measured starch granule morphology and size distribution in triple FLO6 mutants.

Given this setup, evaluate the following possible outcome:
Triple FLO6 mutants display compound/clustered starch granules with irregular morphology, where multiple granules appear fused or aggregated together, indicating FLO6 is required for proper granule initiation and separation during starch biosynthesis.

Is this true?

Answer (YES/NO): YES